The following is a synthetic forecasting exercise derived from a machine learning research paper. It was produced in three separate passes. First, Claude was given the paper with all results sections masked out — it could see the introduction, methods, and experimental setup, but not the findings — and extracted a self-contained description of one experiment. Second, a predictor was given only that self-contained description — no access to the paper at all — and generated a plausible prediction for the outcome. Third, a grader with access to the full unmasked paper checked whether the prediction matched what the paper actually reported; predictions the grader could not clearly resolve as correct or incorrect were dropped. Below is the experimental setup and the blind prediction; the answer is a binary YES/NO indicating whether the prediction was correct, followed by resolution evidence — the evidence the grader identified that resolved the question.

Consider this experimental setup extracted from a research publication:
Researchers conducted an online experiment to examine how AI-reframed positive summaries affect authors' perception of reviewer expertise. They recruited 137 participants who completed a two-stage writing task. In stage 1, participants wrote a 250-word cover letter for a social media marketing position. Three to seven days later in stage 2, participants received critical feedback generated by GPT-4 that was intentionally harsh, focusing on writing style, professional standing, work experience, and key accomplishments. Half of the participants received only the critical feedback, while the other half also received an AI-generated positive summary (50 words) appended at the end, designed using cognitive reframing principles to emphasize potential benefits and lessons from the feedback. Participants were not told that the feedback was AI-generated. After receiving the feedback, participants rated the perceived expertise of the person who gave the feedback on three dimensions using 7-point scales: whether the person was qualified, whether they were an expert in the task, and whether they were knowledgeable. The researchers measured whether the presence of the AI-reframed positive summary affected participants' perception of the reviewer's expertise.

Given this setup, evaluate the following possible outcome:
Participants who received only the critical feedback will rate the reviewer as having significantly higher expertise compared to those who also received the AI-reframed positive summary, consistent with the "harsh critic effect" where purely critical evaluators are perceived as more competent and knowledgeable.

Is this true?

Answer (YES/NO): NO